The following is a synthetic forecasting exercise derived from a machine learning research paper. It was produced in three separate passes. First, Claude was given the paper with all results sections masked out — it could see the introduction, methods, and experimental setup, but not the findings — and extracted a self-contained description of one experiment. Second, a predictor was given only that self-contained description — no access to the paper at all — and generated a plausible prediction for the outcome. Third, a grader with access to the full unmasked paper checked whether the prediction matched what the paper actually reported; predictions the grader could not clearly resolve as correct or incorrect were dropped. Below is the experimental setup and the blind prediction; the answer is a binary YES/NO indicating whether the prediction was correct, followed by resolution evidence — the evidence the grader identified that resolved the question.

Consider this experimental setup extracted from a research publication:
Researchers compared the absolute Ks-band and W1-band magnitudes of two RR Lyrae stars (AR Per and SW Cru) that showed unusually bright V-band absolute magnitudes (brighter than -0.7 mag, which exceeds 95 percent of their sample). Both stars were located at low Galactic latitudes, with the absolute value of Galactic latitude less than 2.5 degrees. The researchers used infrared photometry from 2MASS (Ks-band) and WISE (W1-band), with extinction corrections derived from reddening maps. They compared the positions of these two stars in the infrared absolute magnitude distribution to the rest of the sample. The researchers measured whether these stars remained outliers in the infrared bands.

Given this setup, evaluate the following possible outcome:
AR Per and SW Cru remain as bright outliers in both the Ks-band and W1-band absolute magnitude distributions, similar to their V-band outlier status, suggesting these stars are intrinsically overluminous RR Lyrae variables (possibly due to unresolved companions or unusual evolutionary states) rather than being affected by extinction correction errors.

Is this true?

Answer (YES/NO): NO